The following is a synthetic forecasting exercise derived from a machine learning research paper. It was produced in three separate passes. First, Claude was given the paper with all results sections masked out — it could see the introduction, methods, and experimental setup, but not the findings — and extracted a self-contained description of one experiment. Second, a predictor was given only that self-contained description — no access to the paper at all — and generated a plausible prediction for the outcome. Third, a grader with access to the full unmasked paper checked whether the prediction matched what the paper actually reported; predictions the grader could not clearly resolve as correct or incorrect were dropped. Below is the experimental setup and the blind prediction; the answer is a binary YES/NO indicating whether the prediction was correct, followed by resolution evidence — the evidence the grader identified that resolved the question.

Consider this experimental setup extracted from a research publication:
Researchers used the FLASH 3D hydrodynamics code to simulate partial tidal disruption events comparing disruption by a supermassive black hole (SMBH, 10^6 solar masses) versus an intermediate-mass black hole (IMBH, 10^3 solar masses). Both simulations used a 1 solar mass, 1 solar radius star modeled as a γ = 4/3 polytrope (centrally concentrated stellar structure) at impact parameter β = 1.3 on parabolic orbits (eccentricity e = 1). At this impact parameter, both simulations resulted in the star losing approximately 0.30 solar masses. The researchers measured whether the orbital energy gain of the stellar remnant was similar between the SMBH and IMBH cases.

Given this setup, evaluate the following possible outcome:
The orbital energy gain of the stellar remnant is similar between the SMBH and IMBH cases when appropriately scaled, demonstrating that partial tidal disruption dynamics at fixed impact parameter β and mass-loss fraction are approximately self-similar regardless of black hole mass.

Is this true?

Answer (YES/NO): YES